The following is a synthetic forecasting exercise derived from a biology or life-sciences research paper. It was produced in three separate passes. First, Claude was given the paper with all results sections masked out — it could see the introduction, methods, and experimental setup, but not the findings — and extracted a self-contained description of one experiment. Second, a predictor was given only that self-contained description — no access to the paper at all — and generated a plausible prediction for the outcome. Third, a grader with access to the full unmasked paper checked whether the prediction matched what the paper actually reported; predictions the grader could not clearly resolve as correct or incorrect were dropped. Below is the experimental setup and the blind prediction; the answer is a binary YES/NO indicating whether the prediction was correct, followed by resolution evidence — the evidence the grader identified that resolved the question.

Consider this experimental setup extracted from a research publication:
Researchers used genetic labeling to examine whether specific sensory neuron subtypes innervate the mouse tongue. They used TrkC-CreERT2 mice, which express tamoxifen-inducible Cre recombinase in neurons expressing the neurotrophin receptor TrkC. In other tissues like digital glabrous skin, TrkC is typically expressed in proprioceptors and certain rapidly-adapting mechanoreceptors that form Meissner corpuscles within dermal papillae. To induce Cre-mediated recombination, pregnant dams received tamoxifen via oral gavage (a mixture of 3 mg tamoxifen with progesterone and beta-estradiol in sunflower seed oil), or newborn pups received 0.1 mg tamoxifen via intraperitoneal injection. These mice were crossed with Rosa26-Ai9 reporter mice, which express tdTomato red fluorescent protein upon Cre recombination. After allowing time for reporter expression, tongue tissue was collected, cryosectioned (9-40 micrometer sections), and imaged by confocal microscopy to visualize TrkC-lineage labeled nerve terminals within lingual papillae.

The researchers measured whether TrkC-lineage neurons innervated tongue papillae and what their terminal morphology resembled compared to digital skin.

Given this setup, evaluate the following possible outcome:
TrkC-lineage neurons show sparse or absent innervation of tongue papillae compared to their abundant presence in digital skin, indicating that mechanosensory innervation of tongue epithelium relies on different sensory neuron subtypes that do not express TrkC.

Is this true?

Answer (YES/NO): YES